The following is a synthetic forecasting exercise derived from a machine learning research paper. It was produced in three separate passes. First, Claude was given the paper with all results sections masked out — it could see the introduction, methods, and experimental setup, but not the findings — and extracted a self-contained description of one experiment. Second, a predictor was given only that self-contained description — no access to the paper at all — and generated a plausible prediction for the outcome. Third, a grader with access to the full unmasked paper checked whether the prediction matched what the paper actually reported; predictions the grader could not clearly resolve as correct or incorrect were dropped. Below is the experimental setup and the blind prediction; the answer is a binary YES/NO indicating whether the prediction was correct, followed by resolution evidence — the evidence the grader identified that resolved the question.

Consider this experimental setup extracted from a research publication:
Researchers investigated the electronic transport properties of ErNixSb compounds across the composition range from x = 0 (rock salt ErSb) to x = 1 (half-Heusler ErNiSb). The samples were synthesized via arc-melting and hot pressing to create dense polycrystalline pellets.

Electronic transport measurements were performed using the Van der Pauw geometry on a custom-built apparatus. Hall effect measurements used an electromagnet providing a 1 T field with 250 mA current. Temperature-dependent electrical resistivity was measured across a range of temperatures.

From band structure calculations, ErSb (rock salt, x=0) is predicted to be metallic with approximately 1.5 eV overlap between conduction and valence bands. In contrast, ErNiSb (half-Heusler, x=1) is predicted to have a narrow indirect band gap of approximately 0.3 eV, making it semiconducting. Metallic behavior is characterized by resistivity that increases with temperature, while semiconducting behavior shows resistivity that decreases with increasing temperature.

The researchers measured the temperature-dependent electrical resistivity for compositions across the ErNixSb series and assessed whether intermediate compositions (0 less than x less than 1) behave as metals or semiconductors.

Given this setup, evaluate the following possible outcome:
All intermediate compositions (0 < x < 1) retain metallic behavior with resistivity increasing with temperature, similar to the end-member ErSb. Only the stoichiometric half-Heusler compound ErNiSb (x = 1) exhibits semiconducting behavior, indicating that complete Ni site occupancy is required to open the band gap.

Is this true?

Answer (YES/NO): NO